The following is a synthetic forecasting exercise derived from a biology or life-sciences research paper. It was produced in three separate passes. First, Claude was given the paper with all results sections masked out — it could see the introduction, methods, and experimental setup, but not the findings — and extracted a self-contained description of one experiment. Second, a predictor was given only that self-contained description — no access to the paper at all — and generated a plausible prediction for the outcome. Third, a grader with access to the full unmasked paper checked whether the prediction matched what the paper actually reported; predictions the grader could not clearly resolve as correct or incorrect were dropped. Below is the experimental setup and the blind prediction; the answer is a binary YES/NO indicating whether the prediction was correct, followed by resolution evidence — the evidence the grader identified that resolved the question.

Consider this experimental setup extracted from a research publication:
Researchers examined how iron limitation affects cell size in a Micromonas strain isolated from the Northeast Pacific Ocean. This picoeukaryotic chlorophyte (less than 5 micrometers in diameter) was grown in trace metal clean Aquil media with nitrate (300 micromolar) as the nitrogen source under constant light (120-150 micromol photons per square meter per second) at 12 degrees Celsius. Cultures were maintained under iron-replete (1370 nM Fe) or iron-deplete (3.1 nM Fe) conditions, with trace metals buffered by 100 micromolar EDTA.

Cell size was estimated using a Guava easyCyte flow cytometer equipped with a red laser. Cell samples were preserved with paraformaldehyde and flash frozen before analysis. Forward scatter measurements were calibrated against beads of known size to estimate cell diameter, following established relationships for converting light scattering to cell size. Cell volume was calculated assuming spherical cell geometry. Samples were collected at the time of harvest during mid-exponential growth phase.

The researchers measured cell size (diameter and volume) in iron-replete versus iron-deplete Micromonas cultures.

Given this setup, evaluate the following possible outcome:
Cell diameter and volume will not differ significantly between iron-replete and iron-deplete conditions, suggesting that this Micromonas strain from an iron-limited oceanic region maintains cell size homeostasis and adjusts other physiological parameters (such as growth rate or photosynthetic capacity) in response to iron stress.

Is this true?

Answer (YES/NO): NO